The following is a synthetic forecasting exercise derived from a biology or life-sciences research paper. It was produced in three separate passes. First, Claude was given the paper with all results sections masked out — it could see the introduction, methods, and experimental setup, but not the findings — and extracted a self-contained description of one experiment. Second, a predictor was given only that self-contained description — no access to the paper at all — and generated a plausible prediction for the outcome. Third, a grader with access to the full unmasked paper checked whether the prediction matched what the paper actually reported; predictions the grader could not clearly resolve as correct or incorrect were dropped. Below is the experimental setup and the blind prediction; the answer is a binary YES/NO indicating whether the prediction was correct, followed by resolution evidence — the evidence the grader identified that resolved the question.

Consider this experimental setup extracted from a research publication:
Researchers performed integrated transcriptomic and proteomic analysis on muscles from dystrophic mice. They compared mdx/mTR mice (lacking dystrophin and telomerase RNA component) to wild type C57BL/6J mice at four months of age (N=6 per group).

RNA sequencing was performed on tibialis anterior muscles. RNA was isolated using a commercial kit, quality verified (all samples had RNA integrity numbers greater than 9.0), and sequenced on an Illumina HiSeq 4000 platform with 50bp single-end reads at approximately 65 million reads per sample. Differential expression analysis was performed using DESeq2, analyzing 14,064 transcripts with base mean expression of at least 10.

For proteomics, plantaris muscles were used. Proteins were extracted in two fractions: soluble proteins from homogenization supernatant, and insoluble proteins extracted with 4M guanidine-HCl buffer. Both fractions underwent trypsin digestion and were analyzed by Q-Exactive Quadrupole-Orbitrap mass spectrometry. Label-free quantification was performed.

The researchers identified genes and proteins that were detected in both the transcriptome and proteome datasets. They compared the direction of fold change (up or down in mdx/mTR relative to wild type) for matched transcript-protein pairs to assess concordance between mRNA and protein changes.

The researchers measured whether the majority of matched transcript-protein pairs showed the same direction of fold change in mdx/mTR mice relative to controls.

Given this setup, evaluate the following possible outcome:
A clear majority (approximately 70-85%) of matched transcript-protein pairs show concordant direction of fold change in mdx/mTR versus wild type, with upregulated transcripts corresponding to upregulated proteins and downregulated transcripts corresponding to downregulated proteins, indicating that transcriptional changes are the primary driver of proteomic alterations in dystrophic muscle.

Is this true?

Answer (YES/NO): NO